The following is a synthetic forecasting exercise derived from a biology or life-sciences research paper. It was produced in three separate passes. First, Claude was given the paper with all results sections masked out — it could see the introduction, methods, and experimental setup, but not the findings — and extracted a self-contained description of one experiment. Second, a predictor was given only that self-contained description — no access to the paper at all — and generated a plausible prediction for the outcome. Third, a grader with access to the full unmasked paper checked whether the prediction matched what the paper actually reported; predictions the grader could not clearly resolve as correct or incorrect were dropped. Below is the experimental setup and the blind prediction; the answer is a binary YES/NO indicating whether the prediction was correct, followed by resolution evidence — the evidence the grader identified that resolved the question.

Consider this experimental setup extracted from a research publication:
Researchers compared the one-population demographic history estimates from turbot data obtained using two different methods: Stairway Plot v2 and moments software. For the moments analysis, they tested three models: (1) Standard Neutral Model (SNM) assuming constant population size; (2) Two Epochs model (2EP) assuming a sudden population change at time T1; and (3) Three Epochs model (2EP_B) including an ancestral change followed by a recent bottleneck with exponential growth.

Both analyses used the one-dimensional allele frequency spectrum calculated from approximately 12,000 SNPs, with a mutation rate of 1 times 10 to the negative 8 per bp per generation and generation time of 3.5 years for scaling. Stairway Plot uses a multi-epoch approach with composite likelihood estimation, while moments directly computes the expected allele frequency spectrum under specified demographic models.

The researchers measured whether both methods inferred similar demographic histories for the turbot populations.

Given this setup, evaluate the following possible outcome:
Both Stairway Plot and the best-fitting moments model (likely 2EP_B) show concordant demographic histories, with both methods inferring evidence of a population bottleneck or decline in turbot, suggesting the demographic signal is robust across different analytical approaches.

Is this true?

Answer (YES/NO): NO